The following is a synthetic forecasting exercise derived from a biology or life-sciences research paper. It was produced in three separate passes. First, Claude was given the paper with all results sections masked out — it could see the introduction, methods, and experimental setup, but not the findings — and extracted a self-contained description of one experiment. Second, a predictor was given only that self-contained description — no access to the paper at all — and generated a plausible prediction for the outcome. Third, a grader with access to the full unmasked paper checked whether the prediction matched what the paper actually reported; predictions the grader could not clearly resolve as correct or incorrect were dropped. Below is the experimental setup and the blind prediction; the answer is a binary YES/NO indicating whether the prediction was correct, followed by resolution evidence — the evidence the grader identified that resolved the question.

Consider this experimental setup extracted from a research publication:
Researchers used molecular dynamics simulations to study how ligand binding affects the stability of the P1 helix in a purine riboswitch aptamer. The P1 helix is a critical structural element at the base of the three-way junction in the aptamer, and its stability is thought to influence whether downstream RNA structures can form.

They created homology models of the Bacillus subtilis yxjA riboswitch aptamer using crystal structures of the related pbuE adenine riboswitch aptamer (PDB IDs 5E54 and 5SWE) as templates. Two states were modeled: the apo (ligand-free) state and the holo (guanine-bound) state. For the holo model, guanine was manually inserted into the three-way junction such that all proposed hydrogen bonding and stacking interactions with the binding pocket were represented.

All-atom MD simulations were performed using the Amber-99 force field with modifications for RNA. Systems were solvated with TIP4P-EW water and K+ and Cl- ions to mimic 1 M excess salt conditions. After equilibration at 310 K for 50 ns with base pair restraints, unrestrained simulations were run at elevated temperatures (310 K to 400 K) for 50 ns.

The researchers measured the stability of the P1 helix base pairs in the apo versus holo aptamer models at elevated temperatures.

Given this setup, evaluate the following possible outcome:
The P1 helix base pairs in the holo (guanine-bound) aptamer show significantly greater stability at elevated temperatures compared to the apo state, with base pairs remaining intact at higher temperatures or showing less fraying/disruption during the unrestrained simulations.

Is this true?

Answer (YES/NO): YES